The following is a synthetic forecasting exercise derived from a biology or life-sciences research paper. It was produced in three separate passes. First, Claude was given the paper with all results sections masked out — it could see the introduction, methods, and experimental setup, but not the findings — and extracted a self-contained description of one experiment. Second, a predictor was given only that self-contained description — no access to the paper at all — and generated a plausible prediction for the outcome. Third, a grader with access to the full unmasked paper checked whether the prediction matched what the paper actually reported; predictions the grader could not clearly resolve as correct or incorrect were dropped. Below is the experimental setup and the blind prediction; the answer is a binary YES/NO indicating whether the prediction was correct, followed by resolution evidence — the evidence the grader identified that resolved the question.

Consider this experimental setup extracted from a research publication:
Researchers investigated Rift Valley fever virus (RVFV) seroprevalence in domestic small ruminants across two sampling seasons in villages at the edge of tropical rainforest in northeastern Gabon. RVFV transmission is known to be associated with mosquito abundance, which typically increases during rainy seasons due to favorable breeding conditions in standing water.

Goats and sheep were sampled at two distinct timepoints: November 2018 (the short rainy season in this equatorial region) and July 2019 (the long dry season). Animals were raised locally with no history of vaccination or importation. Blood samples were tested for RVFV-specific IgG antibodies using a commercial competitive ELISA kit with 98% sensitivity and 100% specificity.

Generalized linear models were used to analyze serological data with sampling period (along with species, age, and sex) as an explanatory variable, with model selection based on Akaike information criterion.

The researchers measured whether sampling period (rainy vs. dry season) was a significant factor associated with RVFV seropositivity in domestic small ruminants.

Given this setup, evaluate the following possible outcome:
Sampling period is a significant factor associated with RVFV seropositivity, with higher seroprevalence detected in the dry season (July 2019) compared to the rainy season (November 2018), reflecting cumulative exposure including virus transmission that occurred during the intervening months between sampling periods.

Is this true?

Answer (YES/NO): NO